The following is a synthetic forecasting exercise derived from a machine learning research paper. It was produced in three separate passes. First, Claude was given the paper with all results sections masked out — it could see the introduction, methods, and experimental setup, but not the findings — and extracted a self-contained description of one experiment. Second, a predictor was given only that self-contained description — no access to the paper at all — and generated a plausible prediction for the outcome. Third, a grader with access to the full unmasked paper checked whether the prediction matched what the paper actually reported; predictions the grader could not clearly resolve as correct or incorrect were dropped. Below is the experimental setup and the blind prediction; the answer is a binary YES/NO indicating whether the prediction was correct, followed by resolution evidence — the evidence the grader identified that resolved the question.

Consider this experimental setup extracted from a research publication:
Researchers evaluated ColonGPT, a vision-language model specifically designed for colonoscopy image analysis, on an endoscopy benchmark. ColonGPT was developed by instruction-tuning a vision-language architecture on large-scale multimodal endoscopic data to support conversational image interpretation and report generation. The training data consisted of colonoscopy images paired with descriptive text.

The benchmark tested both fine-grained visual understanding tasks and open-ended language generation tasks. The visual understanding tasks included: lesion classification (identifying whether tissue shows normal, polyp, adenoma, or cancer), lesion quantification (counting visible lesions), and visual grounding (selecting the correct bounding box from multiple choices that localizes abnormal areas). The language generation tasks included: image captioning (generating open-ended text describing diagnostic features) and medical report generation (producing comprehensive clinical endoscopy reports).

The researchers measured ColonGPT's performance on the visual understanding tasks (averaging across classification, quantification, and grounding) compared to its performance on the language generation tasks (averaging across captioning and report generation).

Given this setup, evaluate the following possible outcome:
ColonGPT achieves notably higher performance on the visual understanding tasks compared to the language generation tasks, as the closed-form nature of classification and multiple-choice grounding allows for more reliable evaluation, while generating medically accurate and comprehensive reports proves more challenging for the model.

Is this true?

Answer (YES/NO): NO